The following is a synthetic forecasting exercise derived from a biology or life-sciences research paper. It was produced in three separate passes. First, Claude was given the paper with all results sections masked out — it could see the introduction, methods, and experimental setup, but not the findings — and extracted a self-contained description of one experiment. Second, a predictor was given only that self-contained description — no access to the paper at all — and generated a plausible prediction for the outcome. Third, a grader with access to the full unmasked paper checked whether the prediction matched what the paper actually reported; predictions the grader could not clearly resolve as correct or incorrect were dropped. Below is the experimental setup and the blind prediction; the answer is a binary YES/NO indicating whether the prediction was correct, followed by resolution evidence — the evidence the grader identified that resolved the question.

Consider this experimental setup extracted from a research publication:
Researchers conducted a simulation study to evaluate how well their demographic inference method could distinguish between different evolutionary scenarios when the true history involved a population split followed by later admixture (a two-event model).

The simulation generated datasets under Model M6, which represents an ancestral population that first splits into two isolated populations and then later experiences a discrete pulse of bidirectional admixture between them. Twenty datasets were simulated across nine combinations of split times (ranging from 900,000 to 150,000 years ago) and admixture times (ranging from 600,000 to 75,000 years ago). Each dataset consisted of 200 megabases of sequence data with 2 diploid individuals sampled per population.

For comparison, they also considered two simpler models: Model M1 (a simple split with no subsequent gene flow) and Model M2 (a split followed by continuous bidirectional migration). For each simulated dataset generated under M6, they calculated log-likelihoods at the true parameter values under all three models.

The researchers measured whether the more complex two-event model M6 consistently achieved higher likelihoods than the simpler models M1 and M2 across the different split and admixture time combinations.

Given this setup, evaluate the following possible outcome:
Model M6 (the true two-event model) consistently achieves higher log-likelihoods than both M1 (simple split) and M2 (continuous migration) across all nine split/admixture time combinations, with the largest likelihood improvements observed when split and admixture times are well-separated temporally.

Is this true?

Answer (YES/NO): NO